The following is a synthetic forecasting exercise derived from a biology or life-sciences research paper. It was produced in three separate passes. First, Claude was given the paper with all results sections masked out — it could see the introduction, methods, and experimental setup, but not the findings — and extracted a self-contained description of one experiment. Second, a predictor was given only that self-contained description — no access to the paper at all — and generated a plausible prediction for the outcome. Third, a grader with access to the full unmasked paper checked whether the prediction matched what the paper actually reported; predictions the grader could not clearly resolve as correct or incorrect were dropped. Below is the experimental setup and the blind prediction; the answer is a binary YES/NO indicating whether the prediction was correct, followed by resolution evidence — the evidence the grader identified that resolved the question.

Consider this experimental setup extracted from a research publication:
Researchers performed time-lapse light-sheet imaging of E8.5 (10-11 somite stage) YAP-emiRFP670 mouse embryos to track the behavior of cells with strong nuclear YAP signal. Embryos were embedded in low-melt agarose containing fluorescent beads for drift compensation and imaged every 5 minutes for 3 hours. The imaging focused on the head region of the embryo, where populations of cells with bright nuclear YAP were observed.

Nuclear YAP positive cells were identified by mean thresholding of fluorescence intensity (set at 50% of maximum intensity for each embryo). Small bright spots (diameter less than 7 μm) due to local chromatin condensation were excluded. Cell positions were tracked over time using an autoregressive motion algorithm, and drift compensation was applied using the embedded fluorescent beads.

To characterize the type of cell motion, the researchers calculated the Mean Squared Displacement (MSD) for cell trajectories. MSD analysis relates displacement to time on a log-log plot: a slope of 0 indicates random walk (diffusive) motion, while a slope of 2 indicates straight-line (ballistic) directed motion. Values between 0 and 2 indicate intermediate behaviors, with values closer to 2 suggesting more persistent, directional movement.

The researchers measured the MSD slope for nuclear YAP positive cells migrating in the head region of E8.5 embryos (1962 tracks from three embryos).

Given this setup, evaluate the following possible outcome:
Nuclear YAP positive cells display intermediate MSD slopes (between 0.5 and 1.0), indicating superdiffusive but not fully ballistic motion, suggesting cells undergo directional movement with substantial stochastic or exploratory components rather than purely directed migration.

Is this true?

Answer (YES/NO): NO